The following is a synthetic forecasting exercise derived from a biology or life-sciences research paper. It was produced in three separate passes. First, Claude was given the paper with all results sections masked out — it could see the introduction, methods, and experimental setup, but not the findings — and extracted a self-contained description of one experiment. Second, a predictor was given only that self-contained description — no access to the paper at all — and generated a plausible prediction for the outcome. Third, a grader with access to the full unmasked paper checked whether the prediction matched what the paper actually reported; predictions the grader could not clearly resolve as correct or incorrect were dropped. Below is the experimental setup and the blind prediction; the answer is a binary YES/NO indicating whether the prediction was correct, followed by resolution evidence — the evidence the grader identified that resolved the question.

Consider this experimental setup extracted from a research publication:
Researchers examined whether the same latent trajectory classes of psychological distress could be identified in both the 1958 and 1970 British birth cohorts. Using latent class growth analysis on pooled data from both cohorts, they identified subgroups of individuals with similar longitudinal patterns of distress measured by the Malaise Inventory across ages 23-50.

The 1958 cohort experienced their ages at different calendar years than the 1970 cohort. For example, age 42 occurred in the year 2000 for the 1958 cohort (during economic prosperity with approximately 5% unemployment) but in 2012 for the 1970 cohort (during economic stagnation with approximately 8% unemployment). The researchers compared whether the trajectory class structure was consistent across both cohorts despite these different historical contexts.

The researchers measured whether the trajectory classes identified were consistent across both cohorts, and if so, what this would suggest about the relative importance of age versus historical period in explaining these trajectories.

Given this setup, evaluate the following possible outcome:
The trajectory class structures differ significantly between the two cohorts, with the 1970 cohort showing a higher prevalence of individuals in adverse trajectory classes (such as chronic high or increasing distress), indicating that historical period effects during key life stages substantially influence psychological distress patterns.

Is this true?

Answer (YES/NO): NO